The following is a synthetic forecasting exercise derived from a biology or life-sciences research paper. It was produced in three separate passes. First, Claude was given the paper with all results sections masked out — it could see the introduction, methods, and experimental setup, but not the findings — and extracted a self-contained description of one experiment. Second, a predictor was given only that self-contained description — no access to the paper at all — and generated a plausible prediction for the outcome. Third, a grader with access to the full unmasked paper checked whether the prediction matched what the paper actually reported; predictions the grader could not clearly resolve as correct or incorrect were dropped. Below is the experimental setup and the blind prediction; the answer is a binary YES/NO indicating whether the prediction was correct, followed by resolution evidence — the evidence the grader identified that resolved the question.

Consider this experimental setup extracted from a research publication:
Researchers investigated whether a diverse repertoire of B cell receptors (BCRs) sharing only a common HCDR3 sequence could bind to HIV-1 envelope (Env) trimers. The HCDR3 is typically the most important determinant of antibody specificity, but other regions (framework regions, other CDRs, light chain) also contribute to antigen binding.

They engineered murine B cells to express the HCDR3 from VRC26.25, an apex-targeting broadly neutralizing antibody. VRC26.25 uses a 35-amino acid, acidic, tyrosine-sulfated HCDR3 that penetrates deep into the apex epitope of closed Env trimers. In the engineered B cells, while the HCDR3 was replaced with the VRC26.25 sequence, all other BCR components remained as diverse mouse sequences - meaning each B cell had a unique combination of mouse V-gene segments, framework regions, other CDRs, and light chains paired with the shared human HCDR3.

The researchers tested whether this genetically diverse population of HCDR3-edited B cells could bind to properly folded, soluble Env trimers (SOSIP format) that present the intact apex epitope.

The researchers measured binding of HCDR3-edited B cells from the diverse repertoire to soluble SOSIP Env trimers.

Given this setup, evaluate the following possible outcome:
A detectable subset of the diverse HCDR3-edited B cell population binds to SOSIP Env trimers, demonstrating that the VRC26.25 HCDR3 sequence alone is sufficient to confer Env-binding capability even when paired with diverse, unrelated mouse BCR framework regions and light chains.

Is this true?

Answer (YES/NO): YES